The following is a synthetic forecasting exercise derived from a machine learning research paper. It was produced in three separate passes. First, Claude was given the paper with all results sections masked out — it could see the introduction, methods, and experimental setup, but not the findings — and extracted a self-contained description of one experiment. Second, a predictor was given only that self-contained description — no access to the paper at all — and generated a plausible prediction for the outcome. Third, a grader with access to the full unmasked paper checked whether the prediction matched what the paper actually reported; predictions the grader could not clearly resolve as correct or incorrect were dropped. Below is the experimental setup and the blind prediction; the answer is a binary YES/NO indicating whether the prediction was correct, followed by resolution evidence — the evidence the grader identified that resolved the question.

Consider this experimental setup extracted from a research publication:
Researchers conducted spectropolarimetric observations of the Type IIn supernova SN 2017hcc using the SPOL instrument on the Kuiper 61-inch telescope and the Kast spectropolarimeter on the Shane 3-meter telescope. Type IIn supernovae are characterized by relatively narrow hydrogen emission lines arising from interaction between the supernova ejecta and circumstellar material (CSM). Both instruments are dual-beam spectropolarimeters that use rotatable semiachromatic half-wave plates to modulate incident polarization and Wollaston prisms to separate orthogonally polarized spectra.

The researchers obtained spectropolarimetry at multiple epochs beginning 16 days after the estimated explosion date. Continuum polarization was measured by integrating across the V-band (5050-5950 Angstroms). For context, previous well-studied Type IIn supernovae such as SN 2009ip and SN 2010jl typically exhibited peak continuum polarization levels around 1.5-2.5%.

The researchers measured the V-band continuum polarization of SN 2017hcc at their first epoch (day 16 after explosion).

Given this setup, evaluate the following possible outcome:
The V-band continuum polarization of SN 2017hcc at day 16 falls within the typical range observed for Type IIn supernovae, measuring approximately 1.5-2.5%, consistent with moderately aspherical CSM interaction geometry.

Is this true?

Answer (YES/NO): NO